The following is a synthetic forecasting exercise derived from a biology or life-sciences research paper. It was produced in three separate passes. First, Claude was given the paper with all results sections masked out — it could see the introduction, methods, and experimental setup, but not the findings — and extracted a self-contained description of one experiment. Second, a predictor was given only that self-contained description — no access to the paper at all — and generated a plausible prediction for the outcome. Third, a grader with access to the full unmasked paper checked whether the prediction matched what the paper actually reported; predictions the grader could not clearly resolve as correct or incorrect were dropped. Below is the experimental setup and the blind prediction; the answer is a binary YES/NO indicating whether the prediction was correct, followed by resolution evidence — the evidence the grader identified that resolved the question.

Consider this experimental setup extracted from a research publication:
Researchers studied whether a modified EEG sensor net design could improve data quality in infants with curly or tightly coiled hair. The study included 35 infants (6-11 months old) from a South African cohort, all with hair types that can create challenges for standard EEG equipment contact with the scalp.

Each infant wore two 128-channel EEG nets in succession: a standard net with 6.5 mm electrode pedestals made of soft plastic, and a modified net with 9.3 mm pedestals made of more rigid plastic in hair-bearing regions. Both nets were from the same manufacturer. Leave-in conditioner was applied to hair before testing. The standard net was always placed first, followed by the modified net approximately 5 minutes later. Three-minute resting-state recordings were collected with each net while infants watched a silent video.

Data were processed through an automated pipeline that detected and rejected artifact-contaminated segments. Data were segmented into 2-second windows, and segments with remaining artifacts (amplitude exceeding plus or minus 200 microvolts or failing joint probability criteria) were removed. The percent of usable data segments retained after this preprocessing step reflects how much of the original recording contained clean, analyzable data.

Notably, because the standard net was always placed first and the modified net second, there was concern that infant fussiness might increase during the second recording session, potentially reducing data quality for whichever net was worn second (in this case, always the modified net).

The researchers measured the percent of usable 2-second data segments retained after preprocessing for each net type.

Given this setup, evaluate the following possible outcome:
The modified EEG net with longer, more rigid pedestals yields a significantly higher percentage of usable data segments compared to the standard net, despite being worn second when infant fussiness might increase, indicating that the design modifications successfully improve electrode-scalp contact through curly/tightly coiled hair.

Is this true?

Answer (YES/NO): YES